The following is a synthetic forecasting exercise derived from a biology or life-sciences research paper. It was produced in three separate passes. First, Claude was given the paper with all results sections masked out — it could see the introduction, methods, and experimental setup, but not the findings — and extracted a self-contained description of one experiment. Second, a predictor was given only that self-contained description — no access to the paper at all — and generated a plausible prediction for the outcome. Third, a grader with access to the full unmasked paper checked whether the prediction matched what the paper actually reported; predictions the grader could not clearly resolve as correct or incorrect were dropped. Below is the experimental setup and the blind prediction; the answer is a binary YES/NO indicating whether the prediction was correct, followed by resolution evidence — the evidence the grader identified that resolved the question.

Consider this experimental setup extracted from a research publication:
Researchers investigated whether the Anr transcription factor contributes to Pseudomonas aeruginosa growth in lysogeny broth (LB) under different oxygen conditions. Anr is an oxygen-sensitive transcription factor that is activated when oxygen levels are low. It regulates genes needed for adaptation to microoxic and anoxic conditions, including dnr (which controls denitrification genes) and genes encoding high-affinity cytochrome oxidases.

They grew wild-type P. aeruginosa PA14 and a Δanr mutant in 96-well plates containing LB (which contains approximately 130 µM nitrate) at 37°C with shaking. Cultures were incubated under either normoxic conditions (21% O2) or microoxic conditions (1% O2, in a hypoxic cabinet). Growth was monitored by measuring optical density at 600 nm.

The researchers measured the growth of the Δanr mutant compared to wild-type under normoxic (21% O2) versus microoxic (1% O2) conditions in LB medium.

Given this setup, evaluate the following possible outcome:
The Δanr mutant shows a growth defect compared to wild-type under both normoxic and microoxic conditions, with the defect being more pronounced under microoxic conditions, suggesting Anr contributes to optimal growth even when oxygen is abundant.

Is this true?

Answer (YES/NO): NO